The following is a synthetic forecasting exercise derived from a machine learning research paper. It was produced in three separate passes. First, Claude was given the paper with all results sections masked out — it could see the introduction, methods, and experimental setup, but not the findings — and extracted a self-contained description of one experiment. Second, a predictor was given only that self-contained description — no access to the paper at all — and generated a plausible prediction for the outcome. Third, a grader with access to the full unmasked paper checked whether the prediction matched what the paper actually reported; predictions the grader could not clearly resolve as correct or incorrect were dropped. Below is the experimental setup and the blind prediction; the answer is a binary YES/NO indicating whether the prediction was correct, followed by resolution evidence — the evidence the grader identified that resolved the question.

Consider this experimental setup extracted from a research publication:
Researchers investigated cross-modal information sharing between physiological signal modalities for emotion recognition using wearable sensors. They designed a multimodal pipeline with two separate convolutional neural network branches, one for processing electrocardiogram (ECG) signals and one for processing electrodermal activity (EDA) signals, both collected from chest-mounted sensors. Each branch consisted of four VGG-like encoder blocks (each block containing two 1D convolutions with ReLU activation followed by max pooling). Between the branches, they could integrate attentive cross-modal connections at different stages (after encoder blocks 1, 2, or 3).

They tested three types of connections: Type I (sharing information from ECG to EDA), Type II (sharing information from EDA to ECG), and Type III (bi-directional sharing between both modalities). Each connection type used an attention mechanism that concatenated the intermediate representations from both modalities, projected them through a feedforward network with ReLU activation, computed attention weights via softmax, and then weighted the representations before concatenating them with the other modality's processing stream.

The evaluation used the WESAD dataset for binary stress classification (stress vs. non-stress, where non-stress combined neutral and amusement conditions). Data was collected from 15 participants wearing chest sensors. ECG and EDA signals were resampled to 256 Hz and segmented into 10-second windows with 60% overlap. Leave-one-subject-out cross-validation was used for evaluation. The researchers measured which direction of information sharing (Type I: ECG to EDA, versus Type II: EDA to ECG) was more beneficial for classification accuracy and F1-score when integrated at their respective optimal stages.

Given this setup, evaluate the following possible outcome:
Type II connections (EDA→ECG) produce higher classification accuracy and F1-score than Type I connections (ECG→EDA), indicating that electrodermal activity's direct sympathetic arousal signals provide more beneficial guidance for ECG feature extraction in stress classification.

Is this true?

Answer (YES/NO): YES